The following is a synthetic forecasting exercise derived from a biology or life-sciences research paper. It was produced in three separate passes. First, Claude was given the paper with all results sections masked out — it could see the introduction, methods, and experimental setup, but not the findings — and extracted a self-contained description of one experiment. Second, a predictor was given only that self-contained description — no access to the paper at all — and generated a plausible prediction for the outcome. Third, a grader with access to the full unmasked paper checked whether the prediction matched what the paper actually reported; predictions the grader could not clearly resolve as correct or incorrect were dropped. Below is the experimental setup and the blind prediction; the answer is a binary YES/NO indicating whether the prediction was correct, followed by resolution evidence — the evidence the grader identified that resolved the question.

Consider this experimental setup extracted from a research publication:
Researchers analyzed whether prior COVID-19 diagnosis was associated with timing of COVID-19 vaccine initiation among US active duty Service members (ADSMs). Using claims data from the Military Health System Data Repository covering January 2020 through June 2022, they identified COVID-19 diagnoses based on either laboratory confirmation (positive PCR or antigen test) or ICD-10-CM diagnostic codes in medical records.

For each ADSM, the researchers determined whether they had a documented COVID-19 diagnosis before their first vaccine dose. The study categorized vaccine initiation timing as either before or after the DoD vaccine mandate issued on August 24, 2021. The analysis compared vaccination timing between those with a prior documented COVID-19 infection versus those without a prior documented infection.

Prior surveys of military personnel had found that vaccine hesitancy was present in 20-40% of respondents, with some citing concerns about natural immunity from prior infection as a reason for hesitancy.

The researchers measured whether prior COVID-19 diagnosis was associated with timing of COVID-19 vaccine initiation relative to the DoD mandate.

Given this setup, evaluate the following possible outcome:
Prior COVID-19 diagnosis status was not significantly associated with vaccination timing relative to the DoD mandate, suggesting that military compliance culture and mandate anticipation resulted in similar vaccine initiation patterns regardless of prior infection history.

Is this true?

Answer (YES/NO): NO